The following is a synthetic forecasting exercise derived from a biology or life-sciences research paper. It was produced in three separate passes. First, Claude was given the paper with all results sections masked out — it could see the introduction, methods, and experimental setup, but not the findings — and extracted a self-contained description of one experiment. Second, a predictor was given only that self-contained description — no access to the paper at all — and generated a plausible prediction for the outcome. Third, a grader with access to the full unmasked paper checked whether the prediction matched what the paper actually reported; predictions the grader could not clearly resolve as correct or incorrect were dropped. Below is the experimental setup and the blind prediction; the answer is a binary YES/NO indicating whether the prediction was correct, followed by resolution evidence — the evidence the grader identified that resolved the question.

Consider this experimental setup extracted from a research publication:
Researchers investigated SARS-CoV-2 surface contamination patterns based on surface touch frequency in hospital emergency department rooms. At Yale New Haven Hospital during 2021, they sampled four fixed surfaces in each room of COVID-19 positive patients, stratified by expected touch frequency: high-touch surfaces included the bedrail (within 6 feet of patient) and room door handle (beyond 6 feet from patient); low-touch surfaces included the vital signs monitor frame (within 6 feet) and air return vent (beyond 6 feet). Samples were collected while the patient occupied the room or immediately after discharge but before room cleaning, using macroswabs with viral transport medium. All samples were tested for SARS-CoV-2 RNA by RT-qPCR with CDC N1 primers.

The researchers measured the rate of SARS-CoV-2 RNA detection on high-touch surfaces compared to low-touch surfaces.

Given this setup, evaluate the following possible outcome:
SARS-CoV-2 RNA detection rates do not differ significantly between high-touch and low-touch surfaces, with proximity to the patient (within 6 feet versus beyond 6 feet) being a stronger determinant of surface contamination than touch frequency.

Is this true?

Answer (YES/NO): NO